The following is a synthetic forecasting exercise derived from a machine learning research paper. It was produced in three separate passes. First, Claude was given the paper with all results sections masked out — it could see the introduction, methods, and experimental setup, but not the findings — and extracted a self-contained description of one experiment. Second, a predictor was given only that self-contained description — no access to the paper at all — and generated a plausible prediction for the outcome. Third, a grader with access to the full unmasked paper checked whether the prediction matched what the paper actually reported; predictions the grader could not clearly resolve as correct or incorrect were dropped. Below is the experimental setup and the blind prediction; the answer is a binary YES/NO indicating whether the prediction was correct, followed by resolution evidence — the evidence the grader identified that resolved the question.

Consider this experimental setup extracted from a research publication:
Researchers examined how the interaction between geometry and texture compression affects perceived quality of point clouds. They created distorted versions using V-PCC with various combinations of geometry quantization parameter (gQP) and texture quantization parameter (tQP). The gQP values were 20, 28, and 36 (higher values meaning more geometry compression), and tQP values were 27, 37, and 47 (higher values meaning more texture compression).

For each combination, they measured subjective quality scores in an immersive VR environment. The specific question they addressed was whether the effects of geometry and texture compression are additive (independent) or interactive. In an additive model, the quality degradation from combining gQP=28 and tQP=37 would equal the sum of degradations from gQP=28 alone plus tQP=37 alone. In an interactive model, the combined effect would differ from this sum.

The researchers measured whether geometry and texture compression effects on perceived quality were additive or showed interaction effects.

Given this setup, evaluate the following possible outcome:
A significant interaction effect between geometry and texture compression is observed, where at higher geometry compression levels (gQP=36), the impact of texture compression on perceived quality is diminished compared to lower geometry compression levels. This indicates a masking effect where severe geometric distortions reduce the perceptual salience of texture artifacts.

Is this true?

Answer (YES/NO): NO